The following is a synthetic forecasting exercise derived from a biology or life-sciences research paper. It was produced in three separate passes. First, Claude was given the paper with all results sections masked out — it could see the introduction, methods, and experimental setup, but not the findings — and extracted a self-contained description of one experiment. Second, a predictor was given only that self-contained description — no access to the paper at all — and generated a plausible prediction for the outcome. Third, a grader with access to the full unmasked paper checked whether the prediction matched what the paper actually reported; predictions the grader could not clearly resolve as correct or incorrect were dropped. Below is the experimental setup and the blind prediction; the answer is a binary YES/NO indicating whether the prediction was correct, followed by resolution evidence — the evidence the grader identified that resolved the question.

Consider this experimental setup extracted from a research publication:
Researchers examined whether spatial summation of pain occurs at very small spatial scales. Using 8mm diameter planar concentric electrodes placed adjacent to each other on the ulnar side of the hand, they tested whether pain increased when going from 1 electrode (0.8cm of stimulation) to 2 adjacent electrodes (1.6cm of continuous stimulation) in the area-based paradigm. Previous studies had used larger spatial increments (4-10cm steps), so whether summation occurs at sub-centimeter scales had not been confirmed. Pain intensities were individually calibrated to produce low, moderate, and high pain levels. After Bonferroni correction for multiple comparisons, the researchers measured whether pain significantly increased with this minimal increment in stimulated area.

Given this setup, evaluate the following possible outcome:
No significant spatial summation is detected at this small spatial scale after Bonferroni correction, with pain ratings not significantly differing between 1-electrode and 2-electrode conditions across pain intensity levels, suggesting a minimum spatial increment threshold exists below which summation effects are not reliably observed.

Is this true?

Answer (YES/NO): YES